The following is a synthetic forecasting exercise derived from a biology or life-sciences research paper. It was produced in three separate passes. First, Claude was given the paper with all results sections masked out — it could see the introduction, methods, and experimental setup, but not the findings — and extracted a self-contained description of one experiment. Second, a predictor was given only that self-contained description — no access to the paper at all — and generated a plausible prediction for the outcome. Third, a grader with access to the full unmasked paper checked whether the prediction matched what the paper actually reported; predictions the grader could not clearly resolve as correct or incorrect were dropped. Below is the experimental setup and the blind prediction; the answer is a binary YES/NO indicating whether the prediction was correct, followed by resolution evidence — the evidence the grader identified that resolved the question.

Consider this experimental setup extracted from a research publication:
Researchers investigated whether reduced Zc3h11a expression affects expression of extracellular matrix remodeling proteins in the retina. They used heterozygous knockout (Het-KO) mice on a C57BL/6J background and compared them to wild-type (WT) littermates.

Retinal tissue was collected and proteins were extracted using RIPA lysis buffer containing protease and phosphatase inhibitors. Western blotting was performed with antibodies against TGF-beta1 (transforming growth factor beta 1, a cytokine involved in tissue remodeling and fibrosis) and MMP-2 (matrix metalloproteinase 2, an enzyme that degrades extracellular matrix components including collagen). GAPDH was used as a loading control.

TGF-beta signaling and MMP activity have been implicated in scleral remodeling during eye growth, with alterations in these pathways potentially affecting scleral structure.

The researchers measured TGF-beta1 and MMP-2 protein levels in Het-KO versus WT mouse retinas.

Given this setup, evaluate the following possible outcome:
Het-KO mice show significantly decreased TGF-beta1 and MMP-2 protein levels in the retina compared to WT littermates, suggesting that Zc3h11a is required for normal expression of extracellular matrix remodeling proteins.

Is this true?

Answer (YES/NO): NO